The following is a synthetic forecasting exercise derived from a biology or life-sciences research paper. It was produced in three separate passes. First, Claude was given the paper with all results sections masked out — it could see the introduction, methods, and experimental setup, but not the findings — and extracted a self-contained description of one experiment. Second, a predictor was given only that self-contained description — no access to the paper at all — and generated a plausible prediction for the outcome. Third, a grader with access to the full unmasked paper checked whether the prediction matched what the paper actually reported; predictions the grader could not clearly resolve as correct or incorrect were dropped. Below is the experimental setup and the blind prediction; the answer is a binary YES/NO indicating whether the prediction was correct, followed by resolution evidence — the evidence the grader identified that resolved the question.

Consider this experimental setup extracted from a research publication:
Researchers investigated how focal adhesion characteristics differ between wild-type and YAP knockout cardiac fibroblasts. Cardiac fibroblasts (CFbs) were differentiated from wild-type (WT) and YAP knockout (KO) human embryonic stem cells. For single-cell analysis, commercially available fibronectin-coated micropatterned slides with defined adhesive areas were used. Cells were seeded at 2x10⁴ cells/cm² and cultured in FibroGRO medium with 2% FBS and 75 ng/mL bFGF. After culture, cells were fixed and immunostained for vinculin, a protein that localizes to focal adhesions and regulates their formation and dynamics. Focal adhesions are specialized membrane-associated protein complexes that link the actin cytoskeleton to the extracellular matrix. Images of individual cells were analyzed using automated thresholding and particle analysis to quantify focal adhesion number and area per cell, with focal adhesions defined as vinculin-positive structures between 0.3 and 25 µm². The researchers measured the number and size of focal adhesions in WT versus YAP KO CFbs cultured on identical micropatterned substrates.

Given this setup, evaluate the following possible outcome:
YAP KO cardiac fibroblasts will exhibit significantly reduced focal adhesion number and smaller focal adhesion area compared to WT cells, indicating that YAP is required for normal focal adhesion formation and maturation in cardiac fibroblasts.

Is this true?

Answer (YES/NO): YES